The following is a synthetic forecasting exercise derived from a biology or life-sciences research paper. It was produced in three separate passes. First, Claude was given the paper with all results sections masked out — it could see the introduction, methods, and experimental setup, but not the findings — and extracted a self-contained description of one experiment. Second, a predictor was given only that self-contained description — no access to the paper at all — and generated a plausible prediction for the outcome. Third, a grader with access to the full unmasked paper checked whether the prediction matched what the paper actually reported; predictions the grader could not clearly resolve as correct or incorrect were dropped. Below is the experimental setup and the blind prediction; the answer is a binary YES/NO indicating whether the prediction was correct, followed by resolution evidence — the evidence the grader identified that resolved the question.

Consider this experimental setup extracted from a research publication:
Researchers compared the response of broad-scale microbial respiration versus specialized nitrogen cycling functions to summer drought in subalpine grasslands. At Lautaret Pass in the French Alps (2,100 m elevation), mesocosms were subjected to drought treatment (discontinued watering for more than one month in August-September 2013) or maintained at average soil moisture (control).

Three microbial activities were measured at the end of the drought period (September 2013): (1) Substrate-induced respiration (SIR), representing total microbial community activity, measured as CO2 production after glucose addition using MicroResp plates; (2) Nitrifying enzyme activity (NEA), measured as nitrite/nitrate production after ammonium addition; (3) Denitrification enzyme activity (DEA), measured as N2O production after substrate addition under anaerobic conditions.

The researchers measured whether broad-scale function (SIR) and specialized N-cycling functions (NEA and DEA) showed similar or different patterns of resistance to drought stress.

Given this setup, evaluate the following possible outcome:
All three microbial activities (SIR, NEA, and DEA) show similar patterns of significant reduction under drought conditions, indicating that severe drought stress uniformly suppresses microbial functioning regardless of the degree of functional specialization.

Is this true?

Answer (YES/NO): NO